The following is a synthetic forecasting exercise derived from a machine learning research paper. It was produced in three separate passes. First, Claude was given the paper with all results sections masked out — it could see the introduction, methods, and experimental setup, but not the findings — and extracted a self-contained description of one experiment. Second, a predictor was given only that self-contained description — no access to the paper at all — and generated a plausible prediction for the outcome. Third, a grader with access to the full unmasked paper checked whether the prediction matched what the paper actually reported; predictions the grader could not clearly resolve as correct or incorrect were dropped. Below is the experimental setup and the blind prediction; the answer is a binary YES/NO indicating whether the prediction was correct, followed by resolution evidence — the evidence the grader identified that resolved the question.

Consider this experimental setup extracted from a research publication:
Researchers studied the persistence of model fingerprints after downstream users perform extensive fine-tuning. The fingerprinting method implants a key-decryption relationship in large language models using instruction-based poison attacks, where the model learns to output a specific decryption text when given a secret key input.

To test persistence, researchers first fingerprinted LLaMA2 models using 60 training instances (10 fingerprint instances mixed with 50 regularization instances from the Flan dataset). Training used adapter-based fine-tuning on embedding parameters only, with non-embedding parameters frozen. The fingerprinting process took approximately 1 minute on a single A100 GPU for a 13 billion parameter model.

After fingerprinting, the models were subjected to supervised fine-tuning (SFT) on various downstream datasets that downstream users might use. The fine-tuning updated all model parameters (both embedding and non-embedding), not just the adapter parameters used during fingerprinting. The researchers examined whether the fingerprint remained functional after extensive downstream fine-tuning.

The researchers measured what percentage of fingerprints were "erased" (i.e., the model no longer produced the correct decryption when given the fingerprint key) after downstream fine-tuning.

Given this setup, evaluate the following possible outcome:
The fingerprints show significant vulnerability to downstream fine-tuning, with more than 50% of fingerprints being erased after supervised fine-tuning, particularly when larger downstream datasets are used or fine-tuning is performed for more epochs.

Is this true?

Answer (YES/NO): NO